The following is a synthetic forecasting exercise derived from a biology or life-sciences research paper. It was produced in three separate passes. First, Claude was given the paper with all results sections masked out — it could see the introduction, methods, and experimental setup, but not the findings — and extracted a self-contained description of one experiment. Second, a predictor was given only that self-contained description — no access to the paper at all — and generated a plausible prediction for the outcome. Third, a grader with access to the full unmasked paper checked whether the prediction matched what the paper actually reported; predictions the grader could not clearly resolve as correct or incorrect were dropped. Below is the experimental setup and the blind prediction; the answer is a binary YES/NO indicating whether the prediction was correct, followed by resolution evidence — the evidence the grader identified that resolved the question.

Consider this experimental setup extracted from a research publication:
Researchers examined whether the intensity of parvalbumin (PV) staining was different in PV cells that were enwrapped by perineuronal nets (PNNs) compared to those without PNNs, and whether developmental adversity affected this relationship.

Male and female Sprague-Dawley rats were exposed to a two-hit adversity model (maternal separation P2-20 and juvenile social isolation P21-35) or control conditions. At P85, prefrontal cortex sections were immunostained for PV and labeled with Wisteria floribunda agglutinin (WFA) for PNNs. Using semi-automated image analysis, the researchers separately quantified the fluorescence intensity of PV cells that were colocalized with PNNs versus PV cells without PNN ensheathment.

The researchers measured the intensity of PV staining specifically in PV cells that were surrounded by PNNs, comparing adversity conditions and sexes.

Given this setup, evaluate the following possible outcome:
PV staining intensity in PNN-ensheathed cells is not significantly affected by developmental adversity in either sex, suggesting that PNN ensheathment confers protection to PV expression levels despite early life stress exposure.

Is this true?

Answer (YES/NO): YES